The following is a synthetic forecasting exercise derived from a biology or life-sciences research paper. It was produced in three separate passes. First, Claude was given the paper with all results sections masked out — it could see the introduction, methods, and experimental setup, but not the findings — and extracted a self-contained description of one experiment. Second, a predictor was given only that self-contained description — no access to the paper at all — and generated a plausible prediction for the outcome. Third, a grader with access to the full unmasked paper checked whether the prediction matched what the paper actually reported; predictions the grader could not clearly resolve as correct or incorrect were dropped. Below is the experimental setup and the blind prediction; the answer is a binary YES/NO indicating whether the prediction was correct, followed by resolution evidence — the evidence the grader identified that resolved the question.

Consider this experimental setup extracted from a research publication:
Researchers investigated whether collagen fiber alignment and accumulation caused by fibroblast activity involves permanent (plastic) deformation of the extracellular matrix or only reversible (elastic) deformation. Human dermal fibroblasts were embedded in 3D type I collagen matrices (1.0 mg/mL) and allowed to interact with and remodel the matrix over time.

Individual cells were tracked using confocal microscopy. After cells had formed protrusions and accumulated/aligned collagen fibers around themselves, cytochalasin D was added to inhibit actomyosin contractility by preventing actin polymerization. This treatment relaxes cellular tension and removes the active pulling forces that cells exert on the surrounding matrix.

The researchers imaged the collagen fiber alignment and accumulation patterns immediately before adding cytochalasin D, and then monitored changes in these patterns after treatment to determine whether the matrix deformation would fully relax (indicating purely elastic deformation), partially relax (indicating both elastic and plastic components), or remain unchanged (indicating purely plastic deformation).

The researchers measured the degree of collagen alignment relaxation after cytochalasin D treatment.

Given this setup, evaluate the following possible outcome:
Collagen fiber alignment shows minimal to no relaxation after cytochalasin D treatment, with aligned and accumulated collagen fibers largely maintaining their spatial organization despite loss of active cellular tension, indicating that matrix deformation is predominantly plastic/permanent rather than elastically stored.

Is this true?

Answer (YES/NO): NO